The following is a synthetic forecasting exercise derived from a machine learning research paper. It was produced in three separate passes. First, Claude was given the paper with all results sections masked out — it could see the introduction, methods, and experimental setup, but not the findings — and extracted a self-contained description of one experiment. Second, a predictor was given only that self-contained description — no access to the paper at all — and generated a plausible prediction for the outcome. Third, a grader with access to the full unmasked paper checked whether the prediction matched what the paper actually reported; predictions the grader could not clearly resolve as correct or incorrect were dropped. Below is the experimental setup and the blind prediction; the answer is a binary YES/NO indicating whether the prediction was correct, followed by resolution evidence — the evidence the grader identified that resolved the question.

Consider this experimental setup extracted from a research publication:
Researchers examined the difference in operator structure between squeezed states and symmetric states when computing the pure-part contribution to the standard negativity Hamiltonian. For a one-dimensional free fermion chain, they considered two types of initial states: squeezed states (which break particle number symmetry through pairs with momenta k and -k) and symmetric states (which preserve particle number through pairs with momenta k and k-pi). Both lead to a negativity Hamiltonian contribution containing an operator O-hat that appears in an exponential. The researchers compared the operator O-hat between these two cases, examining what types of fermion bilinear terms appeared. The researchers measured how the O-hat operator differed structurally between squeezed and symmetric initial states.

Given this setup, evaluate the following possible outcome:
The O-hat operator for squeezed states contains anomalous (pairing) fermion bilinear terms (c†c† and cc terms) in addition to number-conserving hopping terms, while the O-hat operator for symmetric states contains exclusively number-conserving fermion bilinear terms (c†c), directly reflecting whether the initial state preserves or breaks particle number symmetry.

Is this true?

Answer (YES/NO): NO